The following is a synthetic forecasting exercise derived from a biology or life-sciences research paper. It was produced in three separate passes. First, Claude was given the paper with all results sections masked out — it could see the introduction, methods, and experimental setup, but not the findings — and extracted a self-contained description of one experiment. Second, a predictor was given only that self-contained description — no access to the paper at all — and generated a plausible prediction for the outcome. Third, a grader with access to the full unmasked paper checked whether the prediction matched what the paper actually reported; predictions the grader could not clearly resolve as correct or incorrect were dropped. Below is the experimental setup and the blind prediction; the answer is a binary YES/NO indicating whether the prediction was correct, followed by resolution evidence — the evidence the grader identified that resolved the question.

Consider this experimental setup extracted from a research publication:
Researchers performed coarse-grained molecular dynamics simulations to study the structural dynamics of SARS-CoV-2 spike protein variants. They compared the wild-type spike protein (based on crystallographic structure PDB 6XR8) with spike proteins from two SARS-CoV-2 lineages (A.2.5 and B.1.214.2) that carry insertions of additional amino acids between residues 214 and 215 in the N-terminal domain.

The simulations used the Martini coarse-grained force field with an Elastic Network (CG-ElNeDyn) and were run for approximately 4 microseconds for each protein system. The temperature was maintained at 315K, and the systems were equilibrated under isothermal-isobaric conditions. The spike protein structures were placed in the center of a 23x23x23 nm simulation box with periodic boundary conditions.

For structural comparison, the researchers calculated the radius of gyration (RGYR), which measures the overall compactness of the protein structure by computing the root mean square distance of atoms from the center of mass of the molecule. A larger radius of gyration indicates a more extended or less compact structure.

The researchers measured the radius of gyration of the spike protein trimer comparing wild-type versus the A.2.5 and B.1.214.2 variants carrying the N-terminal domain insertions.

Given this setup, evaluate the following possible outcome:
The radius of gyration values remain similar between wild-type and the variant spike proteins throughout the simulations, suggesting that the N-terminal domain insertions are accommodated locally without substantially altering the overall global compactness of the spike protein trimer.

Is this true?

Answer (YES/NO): YES